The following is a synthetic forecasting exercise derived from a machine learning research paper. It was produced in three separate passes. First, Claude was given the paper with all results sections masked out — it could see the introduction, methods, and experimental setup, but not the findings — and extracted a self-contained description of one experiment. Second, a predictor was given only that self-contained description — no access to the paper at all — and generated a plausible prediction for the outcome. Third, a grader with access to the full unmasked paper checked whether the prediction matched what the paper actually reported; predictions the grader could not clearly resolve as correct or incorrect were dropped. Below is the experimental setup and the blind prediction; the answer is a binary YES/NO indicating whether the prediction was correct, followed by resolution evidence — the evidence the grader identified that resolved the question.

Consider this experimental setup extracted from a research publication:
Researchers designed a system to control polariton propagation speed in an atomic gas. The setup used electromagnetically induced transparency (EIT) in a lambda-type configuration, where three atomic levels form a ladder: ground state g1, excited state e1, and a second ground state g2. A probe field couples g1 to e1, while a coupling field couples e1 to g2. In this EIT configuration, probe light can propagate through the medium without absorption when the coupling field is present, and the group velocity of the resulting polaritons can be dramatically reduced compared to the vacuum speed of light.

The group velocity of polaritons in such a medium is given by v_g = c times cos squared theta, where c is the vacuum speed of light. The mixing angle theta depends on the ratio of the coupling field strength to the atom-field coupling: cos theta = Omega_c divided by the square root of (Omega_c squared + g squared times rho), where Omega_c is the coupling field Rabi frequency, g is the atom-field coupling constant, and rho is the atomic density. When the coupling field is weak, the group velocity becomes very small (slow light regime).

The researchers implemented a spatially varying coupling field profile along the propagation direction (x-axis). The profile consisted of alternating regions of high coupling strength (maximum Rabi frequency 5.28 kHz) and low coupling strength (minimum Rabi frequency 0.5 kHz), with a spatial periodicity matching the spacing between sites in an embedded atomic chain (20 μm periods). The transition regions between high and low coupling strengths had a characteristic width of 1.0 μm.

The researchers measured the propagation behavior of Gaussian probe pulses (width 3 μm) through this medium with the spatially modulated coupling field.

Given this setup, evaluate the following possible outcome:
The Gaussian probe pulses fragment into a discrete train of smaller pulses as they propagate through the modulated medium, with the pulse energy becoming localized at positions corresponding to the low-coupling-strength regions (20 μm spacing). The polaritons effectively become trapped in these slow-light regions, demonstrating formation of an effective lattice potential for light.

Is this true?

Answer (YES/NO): NO